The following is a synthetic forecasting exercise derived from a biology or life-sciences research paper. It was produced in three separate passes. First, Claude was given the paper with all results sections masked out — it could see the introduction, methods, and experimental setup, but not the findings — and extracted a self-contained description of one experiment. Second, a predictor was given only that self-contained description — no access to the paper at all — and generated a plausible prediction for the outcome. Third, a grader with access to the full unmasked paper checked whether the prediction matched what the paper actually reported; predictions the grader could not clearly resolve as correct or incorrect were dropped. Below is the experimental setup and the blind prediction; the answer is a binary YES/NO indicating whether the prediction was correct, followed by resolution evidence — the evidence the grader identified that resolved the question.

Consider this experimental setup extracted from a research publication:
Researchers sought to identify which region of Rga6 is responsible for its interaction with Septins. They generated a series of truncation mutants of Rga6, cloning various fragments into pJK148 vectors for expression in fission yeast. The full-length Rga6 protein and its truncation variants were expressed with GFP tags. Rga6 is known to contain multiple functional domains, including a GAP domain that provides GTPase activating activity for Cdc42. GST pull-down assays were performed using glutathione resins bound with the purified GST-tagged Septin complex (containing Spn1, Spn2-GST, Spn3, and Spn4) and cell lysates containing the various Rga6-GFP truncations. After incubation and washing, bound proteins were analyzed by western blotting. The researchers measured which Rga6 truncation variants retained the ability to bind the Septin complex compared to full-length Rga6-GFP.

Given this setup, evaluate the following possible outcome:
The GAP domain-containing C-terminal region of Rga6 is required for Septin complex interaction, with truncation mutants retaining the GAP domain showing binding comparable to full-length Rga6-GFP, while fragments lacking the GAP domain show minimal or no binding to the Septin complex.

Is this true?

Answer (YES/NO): NO